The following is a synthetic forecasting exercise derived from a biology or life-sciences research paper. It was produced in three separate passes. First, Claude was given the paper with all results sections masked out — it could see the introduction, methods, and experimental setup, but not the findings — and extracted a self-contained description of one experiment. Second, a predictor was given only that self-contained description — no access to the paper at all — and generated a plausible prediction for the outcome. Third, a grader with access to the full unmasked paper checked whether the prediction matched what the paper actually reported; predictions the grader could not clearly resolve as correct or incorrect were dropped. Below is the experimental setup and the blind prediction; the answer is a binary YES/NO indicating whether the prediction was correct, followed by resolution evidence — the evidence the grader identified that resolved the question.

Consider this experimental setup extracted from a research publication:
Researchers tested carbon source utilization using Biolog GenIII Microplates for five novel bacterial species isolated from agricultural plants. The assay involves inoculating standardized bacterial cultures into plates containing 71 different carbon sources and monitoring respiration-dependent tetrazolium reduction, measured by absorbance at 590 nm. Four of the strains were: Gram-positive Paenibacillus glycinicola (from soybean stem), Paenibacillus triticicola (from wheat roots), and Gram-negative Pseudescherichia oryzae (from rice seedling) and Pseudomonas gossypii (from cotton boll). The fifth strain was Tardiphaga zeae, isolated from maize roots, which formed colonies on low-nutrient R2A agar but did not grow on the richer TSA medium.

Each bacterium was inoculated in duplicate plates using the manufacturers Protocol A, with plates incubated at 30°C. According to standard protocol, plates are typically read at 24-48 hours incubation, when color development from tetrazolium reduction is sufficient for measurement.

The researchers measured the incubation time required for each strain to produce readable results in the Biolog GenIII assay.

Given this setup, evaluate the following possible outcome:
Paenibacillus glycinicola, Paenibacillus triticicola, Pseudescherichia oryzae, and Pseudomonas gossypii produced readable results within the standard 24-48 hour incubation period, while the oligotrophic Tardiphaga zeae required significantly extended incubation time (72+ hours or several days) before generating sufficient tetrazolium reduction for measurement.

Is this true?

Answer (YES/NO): YES